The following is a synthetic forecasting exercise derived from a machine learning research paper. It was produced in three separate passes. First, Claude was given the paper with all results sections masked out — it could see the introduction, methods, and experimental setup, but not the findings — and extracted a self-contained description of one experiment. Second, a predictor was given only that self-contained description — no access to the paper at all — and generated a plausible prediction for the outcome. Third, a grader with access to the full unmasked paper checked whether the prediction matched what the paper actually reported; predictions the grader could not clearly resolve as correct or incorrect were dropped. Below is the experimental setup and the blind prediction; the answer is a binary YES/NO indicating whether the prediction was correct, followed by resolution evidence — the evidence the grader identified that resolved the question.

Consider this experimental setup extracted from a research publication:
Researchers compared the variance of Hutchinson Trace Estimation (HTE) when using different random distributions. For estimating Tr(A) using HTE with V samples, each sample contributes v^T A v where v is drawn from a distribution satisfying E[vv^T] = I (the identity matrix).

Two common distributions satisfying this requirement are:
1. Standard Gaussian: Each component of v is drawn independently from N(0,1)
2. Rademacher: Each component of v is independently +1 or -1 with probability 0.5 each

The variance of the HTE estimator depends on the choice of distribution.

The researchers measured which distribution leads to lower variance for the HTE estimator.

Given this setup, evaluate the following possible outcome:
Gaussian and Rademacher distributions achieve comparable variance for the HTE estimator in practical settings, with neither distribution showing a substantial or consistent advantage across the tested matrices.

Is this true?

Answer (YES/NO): NO